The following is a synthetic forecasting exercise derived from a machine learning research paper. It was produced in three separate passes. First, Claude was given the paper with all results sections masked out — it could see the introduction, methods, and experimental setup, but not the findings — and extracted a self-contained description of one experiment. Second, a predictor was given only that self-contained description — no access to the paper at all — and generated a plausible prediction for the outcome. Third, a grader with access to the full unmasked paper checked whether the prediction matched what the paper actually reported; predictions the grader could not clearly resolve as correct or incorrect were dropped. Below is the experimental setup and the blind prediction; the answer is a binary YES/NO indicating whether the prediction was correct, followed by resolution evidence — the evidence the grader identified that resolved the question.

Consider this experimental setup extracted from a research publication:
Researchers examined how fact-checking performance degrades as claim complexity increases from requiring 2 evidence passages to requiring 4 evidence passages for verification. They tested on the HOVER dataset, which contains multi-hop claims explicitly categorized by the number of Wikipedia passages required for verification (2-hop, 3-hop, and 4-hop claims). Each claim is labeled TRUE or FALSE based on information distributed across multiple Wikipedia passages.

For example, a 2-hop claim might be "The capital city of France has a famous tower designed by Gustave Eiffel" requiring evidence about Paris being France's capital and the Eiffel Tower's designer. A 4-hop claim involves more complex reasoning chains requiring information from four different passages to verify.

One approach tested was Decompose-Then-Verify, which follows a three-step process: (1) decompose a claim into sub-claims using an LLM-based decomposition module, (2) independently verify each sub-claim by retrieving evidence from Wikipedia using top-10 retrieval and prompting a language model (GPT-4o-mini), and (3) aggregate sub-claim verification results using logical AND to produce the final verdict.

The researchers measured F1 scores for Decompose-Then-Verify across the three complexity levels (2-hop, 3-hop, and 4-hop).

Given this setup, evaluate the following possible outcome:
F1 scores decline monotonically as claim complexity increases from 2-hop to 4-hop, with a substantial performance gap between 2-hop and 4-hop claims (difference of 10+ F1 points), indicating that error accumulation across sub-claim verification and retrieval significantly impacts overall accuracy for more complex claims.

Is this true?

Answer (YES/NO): YES